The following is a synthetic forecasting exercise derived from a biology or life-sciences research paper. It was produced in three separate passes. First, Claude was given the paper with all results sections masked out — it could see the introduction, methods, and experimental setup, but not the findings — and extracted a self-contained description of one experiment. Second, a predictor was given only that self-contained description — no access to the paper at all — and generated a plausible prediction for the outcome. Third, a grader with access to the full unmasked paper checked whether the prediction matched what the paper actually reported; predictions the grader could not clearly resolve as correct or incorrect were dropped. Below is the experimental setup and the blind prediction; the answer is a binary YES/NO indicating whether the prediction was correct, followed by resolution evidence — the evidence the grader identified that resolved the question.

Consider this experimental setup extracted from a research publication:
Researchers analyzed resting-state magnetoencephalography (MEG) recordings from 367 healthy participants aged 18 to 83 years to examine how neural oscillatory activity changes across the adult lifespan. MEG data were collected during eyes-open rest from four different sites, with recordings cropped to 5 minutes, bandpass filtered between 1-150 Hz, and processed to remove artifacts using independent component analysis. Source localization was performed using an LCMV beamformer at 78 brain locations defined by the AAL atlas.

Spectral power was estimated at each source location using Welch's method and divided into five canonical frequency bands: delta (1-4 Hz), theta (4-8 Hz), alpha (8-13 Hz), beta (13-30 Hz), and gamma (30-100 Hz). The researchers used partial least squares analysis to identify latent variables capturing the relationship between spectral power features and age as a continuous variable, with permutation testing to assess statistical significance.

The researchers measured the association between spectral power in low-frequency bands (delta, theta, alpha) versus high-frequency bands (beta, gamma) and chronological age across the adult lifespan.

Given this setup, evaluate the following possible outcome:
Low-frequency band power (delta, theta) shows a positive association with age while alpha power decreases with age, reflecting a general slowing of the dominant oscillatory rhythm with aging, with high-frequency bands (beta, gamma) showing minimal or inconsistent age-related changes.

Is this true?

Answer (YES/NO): NO